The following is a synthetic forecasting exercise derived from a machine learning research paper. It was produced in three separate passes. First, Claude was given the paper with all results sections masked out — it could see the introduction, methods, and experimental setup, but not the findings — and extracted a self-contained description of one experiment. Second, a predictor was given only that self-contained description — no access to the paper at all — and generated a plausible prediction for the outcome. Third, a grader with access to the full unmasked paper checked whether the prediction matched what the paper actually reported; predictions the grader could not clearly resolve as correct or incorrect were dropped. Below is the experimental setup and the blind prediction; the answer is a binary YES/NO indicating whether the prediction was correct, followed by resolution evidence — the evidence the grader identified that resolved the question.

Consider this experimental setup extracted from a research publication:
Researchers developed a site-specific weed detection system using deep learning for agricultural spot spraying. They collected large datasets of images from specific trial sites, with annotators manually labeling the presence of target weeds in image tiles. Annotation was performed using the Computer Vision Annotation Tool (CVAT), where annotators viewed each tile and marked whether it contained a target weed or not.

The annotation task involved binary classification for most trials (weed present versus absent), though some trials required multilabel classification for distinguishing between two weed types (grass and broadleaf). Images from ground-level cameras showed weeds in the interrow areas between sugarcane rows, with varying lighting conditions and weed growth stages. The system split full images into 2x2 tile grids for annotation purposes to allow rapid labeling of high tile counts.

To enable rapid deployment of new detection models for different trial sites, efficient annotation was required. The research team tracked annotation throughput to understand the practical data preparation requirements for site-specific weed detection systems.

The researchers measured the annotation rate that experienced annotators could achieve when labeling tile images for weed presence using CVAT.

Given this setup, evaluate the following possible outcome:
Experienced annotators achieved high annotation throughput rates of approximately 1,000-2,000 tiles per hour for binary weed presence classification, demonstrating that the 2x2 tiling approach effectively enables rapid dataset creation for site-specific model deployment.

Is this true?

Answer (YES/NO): YES